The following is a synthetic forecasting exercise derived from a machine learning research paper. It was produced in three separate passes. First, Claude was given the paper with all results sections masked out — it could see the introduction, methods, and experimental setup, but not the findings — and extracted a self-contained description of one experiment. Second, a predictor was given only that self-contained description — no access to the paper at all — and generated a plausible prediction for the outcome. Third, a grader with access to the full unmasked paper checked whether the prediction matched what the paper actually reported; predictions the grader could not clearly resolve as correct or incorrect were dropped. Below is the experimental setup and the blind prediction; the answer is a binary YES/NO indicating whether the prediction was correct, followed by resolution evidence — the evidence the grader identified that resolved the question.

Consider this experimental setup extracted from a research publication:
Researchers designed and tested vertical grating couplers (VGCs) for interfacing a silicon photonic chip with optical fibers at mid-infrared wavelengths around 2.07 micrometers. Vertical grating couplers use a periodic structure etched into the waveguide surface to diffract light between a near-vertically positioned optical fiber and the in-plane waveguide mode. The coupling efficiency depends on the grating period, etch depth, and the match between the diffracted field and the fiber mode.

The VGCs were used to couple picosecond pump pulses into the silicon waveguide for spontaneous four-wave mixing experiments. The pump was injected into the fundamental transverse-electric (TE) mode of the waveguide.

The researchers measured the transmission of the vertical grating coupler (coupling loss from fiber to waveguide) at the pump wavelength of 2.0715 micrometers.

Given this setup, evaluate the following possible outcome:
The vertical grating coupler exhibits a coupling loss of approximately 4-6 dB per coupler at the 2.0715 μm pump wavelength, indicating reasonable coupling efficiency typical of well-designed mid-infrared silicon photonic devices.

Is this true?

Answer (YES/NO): NO